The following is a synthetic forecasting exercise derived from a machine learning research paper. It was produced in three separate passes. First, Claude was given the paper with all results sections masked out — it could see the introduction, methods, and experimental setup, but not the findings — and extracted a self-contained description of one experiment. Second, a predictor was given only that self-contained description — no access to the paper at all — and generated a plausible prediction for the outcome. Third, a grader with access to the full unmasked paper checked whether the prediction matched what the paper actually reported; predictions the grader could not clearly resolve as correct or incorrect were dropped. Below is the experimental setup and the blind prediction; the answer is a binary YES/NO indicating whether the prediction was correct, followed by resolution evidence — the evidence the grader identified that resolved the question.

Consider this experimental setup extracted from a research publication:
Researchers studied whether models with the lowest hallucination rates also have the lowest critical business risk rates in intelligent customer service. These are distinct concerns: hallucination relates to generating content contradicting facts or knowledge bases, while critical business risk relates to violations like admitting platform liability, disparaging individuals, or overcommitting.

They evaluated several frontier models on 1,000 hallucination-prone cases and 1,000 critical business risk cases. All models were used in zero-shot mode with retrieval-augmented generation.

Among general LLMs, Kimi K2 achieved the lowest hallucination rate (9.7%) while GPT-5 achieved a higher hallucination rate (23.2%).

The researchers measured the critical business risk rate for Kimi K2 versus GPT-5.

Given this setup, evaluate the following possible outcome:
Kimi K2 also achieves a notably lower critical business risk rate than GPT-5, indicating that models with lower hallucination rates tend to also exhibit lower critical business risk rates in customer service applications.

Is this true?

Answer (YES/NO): NO